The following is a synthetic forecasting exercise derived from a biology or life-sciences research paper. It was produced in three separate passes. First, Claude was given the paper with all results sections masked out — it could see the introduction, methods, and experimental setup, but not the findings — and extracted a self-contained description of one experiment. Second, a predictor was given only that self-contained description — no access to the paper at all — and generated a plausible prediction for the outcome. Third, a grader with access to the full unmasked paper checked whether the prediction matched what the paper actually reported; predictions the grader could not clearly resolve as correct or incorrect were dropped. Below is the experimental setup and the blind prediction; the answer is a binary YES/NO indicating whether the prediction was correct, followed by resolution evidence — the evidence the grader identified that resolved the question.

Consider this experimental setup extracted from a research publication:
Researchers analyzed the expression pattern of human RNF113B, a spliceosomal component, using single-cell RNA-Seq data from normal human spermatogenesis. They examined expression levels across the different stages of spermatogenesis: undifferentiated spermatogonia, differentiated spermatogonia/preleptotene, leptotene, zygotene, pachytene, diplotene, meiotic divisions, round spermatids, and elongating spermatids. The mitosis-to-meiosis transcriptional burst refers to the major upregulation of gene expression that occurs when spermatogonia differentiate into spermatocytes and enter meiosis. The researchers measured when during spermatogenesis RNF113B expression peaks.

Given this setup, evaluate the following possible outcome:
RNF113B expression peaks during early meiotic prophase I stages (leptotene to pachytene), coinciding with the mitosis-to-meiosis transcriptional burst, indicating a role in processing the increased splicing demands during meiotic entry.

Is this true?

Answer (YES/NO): NO